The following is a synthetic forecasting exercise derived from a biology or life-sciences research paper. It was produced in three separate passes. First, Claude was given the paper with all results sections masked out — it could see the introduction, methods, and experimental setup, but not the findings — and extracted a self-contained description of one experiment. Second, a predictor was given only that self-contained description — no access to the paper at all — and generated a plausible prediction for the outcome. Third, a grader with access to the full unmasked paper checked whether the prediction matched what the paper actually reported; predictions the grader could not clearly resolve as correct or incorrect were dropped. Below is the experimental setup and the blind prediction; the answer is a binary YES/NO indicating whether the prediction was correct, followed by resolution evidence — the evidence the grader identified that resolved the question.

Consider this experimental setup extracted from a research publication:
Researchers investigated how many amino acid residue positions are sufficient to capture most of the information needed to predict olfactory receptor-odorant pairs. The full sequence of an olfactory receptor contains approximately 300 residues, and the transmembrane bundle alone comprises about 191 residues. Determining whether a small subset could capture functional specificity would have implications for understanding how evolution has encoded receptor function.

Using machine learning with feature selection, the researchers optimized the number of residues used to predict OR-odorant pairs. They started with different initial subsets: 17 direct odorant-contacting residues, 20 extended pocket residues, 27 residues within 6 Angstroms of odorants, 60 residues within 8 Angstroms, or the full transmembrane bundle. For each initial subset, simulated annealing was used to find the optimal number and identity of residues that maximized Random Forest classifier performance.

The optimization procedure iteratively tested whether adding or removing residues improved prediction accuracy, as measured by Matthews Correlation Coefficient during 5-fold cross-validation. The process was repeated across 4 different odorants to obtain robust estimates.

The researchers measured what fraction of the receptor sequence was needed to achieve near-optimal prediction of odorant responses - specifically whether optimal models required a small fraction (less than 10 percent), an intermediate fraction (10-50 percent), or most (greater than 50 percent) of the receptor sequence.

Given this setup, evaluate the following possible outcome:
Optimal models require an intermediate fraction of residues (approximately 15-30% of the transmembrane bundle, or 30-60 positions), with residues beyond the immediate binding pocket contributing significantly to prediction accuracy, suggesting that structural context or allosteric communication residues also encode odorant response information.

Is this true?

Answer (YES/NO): NO